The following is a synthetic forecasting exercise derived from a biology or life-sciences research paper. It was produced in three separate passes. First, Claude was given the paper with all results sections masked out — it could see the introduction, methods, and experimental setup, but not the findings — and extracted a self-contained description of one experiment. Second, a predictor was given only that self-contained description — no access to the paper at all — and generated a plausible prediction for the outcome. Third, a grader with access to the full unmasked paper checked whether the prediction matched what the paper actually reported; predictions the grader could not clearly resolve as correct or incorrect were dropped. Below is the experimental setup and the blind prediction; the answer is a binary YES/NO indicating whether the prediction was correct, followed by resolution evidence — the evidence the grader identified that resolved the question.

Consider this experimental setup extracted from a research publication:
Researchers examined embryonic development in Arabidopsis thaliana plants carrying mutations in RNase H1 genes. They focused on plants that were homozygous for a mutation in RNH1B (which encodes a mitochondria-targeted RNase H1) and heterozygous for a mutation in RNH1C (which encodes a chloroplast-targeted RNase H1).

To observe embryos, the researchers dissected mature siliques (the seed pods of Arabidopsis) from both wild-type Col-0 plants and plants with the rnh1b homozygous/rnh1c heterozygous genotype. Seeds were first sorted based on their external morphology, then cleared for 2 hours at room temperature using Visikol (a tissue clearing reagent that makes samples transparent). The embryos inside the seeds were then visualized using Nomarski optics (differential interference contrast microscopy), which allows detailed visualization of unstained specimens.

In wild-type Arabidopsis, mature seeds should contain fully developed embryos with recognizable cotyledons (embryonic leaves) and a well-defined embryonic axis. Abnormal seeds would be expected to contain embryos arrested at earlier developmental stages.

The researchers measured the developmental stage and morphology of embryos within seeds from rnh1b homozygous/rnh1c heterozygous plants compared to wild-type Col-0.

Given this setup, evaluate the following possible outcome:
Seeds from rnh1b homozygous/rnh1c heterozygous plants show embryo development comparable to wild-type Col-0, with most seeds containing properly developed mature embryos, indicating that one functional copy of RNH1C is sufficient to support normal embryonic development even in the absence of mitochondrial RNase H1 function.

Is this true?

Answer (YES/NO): NO